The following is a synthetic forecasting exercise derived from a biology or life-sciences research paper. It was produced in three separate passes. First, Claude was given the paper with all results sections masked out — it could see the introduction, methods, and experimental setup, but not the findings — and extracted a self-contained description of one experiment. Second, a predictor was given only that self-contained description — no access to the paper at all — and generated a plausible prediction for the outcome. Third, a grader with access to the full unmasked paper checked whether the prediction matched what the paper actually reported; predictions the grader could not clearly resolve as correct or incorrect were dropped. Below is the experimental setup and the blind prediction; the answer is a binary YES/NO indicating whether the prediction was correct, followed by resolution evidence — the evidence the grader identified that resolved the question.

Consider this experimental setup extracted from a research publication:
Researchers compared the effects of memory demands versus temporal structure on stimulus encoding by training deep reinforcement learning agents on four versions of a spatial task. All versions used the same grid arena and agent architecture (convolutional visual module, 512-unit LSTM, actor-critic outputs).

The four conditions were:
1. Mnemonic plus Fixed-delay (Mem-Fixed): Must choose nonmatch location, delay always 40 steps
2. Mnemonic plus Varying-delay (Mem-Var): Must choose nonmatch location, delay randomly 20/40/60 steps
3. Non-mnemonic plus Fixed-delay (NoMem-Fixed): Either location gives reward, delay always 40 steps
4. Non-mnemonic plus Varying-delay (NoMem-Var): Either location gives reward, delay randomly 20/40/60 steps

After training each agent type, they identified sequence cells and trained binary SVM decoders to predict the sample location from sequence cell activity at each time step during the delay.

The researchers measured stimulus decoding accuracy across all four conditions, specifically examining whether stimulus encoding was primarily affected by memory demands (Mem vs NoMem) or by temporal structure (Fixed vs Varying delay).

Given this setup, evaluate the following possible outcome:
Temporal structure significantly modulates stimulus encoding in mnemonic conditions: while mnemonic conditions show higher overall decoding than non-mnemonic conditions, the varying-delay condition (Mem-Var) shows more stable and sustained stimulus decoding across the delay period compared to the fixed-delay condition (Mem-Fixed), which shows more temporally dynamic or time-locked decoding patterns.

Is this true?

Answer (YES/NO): NO